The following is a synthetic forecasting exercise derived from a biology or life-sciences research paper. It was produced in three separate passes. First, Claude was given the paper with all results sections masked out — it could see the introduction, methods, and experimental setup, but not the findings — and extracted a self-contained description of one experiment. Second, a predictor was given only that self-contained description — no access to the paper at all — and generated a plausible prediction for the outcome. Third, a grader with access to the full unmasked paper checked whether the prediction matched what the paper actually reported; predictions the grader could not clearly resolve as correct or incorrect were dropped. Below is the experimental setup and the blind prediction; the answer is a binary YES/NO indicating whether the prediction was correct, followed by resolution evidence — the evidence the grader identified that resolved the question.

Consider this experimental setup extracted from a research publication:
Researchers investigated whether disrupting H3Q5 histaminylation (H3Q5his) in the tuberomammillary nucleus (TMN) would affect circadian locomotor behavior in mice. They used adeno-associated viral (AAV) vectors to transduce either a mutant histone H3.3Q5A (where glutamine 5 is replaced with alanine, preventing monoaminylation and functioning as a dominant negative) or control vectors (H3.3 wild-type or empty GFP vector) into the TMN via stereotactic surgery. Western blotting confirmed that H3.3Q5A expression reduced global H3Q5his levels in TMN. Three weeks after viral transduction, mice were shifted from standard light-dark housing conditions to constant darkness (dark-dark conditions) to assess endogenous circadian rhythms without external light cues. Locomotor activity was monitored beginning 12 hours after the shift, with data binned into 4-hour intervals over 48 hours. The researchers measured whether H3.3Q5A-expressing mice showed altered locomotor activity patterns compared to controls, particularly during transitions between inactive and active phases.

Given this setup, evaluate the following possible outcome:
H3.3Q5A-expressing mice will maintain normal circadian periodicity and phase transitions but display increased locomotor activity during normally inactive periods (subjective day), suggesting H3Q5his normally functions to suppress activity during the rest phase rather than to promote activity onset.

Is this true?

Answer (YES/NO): NO